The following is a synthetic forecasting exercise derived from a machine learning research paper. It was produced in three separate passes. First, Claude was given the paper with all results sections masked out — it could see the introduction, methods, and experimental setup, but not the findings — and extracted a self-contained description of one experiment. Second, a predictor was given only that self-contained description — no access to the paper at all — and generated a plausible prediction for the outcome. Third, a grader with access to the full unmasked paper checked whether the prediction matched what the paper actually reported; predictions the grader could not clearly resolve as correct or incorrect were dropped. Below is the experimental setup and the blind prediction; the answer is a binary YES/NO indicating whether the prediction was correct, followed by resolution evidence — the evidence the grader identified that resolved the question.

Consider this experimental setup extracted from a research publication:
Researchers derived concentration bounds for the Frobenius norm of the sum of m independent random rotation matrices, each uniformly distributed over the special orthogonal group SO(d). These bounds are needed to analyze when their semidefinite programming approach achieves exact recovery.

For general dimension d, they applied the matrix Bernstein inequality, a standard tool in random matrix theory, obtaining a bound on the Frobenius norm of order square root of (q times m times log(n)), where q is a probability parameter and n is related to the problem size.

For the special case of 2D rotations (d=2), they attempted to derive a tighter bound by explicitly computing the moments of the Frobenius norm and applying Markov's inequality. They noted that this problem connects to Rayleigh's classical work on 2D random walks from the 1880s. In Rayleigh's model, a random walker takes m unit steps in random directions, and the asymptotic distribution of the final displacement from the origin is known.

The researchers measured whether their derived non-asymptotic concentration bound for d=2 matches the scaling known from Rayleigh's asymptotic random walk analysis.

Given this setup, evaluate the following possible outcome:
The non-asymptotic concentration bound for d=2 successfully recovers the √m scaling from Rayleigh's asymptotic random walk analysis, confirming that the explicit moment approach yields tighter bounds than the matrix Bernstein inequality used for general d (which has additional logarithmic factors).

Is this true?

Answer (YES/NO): YES